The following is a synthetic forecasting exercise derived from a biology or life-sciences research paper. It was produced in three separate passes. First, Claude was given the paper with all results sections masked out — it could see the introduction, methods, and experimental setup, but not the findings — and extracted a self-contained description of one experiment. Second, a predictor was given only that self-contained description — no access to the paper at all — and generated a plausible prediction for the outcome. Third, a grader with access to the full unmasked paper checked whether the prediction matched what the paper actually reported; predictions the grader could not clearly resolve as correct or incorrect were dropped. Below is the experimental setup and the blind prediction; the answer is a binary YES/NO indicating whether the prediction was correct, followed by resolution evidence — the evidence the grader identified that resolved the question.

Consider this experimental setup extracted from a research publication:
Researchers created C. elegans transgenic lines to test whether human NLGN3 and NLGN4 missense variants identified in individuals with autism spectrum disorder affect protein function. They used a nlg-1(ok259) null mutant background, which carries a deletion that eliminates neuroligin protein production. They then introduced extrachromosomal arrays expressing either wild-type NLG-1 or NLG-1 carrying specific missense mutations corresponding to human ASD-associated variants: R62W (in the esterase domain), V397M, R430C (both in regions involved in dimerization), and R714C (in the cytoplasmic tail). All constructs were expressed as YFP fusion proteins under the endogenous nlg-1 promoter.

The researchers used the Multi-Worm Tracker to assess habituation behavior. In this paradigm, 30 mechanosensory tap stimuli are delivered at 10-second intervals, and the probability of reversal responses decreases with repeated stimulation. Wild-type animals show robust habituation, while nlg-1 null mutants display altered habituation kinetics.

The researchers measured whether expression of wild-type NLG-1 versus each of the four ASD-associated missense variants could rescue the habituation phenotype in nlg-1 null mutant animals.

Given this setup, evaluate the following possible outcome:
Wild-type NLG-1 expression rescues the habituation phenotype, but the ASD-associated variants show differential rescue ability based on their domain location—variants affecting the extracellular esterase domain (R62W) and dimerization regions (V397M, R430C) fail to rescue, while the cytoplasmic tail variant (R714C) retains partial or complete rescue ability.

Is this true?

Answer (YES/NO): NO